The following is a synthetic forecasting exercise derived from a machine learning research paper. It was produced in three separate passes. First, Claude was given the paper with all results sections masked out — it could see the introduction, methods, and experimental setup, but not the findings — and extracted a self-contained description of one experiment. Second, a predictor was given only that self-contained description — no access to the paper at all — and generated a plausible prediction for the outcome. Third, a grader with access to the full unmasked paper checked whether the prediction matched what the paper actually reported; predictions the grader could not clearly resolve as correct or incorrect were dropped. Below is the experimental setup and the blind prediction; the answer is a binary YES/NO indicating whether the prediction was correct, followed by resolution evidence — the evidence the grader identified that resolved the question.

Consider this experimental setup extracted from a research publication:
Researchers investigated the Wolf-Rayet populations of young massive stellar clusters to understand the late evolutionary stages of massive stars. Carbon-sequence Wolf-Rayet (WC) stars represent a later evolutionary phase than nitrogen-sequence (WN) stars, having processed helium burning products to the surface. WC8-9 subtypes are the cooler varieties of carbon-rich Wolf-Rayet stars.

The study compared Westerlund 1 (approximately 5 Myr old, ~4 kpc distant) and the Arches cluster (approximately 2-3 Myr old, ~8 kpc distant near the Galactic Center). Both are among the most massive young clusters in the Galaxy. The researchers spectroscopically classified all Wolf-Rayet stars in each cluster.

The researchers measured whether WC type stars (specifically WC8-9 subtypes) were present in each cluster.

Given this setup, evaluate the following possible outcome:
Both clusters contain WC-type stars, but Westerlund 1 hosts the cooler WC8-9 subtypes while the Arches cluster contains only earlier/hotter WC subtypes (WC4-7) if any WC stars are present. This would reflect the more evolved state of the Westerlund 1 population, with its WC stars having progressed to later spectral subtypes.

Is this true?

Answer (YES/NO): NO